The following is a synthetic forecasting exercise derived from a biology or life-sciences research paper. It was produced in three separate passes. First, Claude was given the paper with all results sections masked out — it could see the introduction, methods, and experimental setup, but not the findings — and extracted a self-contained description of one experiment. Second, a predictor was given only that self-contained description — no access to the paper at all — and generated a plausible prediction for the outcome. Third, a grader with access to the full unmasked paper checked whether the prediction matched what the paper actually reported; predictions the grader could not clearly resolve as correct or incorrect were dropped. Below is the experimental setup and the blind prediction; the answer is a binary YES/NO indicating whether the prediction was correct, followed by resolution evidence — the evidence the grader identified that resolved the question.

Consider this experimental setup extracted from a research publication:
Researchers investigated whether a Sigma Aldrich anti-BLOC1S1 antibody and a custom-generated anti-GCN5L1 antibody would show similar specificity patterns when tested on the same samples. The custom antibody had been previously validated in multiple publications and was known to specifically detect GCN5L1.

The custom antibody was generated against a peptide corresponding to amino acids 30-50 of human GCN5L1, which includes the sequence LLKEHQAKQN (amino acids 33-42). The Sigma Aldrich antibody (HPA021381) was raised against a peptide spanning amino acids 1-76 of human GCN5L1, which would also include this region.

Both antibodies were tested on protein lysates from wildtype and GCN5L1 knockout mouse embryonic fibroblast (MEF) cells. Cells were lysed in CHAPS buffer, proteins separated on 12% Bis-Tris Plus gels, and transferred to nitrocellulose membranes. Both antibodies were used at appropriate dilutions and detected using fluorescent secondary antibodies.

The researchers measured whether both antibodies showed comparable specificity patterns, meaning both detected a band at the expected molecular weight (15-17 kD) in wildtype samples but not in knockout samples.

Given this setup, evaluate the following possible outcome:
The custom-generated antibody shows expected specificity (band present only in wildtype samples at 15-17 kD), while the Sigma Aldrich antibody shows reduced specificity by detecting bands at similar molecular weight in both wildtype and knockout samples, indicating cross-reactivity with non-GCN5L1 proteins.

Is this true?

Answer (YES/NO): NO